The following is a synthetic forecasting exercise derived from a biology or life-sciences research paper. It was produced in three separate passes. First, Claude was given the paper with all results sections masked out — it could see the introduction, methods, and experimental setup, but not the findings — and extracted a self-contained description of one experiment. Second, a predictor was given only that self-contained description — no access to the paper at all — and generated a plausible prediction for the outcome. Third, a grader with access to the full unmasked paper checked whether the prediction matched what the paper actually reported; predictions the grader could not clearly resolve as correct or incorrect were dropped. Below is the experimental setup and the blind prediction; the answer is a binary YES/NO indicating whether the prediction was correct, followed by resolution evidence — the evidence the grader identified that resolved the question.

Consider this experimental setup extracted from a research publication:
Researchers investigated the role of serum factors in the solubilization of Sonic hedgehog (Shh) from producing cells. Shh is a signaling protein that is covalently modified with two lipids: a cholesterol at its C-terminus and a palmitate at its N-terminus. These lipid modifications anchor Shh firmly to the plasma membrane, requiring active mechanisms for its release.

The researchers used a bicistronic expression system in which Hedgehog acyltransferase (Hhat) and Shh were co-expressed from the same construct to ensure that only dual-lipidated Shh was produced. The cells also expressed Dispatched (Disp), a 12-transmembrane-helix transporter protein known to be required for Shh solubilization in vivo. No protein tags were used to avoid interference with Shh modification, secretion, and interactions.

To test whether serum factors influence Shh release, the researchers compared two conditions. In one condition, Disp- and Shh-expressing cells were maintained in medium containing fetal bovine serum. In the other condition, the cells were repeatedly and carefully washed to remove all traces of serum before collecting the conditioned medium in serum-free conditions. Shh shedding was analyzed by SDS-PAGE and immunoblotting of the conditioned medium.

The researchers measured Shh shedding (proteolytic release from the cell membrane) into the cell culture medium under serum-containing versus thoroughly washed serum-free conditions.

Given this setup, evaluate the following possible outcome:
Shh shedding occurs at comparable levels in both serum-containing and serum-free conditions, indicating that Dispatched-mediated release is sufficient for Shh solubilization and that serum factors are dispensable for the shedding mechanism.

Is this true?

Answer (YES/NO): NO